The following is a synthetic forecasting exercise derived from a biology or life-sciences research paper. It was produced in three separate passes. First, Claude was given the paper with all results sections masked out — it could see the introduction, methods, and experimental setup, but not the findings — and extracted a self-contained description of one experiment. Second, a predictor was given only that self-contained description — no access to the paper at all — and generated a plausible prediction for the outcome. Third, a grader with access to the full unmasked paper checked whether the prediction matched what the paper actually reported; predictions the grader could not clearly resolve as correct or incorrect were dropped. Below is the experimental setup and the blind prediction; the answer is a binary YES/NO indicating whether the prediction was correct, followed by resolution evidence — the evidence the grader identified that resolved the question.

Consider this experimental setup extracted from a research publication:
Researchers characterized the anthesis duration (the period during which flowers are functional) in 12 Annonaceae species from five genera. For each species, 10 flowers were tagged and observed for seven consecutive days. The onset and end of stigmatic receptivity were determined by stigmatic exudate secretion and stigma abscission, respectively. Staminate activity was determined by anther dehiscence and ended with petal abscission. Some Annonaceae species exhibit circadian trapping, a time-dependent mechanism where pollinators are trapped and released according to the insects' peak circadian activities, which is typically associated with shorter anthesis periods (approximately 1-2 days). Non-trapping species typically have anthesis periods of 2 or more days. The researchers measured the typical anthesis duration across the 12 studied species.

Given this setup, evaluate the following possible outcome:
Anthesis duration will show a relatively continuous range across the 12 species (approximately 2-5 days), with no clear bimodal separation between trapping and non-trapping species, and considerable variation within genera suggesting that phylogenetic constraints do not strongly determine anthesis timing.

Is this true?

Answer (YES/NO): NO